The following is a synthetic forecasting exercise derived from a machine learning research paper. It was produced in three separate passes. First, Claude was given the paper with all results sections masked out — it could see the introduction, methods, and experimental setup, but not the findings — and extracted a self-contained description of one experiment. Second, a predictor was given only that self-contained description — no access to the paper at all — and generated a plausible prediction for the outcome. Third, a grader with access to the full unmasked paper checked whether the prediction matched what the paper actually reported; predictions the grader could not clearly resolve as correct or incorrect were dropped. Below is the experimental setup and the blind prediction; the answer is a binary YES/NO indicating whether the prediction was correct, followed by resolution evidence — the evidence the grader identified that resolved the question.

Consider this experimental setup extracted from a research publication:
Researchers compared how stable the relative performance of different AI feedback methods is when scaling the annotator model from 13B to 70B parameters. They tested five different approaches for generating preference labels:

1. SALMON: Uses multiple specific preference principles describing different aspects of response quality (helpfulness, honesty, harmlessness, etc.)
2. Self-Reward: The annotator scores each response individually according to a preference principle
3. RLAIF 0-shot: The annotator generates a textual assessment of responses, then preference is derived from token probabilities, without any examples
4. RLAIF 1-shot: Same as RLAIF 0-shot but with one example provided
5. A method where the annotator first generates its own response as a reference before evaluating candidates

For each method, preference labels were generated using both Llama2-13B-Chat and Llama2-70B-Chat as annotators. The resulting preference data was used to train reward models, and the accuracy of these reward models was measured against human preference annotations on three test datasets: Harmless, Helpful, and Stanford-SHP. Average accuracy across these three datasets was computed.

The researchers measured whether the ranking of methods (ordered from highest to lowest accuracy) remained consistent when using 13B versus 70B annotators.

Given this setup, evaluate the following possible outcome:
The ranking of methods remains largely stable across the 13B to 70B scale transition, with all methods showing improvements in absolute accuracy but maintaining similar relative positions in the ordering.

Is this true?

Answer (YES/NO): YES